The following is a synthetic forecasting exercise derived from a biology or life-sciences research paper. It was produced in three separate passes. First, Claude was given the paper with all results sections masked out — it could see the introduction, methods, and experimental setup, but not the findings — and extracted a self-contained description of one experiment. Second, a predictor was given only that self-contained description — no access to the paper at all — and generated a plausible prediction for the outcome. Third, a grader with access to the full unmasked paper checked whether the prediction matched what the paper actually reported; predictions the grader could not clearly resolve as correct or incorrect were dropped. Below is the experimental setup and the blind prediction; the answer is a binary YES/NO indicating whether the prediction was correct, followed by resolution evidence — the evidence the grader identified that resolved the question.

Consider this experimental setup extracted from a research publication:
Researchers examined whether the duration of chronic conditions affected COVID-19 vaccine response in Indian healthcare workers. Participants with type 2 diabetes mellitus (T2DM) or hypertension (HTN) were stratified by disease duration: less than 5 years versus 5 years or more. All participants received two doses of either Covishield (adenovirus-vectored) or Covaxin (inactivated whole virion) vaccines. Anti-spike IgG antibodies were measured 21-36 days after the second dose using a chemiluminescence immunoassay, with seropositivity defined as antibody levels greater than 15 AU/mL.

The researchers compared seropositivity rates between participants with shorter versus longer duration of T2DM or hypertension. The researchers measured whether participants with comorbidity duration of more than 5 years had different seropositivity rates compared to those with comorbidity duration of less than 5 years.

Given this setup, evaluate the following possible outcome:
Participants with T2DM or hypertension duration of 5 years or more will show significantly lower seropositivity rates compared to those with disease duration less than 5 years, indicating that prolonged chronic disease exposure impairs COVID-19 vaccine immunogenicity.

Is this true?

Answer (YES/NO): YES